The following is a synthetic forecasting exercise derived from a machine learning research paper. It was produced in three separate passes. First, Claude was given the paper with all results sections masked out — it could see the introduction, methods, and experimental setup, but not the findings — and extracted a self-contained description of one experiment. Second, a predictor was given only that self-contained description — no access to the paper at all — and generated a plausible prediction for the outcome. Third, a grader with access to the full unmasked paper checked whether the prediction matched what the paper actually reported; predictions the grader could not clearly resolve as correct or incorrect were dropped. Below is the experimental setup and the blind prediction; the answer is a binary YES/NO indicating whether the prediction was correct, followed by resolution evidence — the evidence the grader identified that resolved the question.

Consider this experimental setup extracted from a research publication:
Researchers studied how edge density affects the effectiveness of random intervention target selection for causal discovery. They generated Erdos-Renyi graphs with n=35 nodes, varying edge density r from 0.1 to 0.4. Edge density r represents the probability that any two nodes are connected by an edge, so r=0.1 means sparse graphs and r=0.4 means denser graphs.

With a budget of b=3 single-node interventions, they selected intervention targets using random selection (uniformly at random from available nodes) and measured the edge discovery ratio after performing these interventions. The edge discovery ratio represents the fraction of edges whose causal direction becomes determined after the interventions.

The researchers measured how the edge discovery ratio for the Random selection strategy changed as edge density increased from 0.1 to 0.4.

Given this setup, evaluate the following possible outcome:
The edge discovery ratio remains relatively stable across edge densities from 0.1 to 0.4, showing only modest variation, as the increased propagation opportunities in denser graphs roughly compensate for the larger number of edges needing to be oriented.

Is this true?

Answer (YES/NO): NO